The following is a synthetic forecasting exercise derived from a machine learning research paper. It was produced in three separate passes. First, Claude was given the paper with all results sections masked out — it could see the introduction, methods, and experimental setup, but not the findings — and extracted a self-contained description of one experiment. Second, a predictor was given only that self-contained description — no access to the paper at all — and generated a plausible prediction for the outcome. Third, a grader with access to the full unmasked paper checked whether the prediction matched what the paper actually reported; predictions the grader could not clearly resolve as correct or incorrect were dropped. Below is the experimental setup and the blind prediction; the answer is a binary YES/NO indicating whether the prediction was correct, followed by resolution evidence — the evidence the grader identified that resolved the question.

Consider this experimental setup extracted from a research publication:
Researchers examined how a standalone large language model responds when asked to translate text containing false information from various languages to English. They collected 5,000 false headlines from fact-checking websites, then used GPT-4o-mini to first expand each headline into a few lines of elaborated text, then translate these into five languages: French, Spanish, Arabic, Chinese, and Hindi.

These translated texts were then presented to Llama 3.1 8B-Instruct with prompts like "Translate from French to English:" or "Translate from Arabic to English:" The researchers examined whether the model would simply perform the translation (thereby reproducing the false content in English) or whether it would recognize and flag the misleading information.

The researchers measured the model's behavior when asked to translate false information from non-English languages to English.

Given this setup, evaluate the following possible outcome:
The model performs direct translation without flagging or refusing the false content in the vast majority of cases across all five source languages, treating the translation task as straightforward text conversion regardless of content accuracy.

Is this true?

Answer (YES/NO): YES